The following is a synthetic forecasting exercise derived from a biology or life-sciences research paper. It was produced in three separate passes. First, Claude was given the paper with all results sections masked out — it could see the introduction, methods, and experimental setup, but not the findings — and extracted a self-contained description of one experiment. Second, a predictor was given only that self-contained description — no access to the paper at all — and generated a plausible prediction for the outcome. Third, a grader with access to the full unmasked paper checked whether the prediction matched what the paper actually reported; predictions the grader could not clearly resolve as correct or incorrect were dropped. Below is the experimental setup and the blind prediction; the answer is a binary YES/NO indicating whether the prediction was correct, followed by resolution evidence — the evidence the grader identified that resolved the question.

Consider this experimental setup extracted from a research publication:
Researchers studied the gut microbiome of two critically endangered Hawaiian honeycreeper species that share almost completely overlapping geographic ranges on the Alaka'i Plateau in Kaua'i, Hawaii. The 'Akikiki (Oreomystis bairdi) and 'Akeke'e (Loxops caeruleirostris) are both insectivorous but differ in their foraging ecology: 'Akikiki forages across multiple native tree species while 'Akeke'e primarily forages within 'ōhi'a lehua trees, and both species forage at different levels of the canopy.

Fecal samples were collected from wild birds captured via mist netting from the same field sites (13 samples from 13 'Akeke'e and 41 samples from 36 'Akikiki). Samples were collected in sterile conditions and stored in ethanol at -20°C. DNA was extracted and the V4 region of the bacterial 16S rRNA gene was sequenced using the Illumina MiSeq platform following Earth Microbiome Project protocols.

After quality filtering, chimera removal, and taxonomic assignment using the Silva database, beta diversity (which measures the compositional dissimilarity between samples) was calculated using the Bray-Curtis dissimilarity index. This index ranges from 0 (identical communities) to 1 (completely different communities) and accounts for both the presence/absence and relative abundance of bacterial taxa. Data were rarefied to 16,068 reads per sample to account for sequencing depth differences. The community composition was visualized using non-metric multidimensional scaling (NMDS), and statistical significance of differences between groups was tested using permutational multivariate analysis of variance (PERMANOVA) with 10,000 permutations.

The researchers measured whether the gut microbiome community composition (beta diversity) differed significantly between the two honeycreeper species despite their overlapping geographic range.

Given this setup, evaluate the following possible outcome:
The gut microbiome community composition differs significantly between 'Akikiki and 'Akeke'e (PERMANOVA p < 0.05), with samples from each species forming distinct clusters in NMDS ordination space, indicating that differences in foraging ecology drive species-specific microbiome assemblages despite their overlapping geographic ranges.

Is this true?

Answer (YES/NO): YES